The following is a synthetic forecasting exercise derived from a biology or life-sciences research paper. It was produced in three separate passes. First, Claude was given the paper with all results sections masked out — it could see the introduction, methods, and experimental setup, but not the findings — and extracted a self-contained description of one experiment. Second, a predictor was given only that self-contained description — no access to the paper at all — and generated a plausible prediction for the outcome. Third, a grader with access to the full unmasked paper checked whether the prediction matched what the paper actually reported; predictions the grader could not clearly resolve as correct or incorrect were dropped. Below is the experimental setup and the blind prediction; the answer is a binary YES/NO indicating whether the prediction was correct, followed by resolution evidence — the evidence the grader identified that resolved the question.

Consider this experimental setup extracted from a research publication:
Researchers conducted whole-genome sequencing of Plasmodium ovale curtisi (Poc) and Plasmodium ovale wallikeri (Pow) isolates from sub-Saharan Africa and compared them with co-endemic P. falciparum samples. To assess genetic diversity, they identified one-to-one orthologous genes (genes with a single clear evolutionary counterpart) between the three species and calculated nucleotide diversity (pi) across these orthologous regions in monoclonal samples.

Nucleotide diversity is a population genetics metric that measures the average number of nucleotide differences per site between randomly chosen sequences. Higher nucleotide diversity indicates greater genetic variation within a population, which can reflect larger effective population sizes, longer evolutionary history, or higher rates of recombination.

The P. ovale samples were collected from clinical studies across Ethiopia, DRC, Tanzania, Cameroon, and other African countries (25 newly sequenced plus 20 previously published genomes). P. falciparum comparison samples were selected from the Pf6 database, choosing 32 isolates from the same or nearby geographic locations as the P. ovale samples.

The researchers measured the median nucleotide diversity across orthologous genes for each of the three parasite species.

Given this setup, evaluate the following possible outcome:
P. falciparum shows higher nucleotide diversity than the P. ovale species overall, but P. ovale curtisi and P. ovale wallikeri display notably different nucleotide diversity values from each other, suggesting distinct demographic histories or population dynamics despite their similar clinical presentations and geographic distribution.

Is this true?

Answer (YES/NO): NO